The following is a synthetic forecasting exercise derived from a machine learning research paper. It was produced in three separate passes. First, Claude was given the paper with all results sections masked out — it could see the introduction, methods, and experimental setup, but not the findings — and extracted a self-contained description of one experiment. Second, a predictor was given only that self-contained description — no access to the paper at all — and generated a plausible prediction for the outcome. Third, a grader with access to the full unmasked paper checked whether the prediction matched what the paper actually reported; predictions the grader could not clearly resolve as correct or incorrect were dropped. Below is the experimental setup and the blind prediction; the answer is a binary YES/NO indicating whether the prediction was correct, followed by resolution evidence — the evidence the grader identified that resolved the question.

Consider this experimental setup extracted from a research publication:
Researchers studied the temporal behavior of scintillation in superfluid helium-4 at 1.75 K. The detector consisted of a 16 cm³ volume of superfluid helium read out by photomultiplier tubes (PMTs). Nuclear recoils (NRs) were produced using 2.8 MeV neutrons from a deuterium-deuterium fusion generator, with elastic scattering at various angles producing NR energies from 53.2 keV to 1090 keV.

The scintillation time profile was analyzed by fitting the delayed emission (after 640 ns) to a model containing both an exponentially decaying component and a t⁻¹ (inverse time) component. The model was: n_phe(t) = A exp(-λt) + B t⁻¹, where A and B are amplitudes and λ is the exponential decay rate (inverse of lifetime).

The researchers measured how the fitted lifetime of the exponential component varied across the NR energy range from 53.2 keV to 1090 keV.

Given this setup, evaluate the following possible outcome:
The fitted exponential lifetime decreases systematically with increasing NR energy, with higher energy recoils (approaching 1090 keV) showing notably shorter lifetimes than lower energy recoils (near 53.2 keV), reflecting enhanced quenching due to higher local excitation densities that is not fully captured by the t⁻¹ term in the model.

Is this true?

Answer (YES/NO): NO